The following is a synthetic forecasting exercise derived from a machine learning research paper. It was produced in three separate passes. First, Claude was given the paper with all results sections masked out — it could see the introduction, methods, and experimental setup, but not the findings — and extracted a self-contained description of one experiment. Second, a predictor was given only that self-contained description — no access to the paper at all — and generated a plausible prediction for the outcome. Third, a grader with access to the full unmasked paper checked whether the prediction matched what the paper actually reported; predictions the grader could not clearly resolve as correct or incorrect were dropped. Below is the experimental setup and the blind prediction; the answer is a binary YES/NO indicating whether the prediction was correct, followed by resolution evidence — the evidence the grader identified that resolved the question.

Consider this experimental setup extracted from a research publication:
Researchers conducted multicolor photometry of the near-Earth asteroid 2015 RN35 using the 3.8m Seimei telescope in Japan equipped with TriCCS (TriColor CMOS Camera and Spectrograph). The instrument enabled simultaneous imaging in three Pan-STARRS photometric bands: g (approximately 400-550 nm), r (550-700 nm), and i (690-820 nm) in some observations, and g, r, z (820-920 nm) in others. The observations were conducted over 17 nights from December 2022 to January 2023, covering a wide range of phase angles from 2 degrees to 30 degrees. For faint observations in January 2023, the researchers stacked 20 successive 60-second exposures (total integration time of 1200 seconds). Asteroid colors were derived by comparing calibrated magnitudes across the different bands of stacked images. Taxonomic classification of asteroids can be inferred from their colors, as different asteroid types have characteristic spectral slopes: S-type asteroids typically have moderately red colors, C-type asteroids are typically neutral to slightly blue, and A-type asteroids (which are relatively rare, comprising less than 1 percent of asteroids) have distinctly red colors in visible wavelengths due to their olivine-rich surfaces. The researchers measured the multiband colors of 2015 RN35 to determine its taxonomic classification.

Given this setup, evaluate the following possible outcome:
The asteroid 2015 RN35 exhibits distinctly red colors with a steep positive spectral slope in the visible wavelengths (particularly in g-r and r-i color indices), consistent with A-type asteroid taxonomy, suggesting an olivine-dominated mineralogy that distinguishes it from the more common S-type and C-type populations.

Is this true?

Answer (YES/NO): YES